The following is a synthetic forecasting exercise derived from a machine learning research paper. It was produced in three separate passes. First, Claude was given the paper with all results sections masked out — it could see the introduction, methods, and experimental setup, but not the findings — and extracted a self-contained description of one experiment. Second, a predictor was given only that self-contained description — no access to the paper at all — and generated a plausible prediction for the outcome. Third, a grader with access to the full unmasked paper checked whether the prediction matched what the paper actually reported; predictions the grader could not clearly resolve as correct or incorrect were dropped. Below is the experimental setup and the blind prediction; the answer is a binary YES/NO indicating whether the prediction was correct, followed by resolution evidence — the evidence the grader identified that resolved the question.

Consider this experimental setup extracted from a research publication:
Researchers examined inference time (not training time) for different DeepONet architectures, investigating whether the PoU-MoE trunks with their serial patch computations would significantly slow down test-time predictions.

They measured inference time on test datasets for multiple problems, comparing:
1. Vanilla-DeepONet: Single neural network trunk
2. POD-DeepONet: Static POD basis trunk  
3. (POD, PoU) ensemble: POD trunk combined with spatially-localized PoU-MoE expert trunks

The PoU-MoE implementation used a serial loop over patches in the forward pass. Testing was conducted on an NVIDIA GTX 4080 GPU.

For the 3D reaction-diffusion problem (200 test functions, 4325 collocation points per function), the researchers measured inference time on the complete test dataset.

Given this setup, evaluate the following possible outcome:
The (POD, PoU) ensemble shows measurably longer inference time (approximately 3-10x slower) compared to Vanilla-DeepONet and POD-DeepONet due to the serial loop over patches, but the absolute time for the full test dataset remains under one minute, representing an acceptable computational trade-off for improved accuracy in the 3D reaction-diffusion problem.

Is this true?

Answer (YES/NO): YES